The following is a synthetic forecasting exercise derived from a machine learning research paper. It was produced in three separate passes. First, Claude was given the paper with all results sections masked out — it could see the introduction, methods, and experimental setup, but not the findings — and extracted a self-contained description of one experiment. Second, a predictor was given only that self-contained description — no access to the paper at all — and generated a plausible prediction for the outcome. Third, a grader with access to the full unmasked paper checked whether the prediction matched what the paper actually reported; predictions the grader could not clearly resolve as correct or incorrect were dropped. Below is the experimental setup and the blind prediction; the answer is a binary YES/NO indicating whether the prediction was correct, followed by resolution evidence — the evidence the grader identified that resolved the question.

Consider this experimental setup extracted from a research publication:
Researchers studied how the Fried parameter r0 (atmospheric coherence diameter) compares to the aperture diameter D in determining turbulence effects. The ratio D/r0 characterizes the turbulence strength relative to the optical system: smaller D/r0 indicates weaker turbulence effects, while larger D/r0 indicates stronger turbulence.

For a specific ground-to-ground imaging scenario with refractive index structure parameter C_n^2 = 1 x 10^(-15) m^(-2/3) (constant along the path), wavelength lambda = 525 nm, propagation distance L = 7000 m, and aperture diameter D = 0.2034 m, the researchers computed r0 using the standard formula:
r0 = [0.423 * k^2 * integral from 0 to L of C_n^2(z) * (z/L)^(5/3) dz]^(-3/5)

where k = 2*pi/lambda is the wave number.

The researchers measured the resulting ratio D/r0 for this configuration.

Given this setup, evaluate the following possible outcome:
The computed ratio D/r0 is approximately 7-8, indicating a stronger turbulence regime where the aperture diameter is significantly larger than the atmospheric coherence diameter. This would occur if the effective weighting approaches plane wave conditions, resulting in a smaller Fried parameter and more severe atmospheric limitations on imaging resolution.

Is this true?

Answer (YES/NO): NO